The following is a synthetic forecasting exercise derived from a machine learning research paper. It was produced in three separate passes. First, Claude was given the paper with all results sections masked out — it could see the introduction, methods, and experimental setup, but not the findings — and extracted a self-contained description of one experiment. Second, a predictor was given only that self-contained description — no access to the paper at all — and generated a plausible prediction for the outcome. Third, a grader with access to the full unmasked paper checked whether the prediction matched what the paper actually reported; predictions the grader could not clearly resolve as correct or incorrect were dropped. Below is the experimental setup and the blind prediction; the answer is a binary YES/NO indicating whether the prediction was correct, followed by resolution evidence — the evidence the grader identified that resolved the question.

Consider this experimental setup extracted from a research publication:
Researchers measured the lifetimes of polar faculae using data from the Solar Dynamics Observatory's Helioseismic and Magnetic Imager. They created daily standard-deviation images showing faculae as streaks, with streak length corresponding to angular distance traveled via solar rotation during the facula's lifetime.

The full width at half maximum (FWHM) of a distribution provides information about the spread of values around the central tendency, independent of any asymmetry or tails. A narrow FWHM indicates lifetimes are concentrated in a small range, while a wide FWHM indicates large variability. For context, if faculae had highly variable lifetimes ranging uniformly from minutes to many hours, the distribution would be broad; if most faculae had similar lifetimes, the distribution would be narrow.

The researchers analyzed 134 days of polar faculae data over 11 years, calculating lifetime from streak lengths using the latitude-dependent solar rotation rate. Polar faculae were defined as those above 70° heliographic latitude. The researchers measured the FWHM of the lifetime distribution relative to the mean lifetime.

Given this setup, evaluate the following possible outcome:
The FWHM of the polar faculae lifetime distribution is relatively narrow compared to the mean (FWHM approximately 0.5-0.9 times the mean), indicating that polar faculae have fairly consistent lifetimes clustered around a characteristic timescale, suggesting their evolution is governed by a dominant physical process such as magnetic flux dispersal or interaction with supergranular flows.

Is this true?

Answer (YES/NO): YES